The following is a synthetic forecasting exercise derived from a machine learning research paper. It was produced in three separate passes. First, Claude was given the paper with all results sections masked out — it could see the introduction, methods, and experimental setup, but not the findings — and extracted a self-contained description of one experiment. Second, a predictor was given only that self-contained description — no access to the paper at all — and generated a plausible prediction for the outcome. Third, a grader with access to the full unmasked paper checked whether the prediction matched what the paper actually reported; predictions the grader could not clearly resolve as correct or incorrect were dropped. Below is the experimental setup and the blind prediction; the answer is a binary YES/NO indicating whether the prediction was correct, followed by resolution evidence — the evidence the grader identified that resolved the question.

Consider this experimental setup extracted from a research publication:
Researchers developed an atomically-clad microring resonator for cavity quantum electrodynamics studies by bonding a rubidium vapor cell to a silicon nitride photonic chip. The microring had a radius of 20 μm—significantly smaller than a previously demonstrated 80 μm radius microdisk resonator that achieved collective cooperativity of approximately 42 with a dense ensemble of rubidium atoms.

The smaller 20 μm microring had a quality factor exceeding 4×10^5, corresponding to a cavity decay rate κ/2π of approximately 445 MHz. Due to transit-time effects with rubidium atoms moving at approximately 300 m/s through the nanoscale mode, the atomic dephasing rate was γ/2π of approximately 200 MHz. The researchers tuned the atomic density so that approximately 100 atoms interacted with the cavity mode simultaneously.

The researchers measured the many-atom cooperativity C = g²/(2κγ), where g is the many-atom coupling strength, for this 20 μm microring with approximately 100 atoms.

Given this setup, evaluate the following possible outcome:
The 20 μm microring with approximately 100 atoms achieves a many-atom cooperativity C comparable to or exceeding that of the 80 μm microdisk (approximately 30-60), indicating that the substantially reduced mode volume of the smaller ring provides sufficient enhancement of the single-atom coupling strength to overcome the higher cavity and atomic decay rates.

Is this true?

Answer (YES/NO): NO